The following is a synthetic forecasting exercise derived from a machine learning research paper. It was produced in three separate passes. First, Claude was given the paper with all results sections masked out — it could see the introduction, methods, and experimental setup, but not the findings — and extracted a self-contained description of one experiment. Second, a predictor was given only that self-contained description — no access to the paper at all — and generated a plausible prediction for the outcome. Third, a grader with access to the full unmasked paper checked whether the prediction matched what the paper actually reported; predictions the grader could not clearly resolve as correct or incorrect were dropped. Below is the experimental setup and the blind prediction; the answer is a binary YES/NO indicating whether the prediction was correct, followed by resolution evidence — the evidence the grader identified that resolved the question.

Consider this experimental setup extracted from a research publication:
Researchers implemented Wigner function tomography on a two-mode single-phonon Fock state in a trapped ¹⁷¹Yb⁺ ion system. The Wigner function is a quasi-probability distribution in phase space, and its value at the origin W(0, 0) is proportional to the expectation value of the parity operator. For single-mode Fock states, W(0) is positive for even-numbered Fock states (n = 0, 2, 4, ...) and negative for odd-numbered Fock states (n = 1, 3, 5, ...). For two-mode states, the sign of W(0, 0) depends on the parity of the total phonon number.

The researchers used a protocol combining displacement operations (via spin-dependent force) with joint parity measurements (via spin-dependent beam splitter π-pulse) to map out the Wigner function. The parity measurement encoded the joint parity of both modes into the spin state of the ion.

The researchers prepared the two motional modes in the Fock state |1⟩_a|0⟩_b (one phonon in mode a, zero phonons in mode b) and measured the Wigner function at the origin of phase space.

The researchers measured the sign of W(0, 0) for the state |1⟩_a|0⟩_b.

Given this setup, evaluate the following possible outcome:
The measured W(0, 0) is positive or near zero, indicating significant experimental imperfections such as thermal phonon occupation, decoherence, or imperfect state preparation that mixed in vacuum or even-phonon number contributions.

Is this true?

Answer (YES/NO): NO